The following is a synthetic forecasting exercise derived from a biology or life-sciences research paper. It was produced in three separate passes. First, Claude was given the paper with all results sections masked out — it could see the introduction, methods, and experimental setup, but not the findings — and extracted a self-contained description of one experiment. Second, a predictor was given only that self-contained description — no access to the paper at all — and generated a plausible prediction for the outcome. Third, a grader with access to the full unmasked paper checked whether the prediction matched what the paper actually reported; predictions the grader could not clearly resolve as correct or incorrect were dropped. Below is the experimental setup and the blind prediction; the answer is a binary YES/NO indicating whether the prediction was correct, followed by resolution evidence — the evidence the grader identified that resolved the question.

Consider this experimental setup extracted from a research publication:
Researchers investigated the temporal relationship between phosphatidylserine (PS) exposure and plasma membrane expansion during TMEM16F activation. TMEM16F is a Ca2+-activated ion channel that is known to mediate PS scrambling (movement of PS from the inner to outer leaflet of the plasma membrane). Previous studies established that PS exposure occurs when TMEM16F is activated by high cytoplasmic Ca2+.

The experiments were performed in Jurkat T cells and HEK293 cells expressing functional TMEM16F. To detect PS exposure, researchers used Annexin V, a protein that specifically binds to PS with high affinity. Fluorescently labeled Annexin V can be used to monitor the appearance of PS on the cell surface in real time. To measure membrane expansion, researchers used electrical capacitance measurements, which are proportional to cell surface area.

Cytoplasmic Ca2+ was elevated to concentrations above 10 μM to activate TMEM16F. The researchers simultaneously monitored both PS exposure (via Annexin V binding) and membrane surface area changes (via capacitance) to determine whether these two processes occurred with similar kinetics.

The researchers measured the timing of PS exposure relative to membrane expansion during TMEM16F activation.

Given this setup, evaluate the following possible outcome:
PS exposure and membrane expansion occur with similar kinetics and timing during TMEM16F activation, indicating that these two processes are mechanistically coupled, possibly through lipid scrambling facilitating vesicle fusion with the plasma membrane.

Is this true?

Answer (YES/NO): YES